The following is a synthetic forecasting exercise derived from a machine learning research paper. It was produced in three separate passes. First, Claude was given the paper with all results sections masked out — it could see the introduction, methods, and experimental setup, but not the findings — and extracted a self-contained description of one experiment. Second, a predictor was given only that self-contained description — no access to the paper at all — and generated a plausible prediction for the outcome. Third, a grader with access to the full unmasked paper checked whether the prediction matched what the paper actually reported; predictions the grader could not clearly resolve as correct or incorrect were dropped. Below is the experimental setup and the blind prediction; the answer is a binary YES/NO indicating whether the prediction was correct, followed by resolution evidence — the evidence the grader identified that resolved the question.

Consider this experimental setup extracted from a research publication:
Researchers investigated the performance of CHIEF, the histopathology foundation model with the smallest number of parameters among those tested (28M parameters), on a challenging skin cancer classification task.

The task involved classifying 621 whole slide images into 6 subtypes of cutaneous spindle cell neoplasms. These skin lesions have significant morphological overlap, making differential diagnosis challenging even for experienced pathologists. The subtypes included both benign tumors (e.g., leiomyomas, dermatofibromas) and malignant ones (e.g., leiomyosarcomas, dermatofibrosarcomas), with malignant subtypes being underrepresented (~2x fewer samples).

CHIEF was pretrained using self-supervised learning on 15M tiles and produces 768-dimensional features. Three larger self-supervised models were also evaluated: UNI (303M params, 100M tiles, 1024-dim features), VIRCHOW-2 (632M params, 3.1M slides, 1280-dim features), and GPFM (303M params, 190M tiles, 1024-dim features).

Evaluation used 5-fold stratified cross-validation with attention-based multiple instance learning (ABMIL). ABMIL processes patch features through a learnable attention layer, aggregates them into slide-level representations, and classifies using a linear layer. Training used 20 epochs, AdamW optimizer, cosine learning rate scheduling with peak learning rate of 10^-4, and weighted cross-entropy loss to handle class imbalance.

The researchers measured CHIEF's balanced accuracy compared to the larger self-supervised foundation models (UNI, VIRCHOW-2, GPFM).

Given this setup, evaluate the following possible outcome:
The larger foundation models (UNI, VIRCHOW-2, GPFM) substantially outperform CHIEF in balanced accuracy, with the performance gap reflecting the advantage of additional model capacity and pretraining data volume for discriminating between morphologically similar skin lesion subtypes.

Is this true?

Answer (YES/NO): NO